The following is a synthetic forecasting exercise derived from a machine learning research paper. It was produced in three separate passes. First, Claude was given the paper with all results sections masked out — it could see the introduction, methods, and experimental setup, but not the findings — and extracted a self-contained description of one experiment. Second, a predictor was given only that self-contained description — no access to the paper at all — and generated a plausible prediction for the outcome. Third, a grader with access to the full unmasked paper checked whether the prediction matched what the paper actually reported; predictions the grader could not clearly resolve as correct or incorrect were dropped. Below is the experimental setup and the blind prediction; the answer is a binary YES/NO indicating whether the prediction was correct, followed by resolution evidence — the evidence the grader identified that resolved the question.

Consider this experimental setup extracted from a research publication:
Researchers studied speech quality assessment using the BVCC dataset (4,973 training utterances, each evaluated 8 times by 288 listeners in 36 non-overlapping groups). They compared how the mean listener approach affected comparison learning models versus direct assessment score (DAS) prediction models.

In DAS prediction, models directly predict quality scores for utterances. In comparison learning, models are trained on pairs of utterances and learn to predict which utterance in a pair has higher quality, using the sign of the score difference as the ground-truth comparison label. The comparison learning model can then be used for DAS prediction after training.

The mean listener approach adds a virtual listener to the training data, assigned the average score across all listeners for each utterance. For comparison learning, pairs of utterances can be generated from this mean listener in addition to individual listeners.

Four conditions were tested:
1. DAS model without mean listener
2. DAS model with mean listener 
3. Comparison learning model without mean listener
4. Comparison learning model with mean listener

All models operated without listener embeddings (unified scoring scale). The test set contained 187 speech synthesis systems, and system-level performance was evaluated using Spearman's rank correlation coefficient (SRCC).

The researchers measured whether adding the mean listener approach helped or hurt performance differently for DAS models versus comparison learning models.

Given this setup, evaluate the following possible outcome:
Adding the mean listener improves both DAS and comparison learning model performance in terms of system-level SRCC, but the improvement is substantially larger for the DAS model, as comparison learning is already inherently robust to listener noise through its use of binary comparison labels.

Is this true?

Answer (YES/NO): NO